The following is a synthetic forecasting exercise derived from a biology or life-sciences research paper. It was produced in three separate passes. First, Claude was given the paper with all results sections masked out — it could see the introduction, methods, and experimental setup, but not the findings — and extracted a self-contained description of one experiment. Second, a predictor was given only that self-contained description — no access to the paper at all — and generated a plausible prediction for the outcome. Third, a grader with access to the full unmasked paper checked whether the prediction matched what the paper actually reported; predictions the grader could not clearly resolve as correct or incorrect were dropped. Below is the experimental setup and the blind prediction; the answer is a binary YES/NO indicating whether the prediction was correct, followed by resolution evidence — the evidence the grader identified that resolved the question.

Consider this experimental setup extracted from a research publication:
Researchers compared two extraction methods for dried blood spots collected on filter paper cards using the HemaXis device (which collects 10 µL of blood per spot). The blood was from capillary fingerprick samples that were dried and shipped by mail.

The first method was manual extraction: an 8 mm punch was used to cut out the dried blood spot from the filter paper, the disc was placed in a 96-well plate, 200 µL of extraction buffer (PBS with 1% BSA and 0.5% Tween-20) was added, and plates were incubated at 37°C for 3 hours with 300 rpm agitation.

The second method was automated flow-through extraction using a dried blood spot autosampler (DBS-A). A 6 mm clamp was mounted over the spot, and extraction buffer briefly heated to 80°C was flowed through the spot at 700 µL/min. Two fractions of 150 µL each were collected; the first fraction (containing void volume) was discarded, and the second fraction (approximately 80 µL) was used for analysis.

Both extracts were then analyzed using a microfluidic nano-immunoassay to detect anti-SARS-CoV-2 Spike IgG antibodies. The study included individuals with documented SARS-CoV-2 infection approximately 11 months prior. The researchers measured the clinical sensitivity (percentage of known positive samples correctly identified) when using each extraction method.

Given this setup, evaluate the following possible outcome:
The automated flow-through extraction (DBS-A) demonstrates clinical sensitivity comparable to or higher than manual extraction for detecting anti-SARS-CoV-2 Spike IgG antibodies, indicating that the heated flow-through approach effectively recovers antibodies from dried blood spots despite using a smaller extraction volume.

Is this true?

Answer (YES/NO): YES